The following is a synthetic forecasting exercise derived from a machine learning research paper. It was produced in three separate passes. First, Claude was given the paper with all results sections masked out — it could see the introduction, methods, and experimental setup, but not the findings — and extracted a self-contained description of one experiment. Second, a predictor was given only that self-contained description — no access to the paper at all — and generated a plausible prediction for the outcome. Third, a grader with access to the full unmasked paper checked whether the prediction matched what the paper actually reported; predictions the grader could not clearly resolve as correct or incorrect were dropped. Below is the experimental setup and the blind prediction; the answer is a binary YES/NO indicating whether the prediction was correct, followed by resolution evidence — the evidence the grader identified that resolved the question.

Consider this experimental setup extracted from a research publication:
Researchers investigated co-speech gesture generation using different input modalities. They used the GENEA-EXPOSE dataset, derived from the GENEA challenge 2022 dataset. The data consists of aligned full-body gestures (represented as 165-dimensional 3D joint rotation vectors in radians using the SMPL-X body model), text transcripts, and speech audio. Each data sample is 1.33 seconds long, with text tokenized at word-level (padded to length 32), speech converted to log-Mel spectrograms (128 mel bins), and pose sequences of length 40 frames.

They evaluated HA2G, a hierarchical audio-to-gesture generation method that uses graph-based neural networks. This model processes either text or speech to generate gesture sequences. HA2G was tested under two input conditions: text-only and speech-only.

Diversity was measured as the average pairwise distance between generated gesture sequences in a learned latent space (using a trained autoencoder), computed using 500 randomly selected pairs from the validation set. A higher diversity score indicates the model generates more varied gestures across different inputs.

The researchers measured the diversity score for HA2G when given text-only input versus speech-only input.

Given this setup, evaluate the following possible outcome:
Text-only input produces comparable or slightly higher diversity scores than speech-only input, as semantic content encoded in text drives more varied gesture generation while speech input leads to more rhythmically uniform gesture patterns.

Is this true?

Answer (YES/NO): NO